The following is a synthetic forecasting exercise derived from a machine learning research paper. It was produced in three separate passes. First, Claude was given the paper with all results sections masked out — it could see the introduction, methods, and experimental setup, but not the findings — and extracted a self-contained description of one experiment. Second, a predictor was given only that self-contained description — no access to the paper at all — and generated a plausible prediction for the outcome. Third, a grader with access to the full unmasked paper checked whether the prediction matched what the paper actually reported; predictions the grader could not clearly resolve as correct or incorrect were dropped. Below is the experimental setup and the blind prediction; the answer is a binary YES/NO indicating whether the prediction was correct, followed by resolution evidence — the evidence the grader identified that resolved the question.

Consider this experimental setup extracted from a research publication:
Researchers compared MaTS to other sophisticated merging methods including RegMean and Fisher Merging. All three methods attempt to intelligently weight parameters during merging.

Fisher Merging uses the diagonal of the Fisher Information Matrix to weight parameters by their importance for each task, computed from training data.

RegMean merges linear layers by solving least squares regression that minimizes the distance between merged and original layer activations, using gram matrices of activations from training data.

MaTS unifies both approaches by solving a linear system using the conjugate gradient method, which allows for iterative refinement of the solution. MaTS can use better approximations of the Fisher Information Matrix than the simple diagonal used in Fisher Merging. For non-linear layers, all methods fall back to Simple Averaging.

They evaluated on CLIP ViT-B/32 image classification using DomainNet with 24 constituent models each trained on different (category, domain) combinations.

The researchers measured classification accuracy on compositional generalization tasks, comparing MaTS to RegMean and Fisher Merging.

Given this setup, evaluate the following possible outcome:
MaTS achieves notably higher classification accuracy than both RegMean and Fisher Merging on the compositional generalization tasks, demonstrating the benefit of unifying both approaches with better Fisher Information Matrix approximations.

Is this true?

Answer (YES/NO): NO